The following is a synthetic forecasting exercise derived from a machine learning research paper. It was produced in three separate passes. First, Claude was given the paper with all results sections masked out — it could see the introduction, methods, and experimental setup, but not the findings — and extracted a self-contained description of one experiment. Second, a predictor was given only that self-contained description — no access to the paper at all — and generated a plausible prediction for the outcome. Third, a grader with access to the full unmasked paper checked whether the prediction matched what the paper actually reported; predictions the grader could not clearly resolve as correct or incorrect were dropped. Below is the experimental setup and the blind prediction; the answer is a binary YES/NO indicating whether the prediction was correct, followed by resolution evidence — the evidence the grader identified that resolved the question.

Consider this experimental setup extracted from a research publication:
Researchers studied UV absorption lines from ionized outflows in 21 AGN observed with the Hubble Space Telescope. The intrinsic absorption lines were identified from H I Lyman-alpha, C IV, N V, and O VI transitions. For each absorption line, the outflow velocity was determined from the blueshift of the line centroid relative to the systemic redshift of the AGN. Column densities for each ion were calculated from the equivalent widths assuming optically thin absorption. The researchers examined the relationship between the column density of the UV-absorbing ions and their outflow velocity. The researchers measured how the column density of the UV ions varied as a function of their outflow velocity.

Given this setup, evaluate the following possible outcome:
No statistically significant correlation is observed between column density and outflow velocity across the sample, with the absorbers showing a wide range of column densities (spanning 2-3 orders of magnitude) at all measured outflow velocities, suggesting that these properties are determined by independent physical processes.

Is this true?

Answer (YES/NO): NO